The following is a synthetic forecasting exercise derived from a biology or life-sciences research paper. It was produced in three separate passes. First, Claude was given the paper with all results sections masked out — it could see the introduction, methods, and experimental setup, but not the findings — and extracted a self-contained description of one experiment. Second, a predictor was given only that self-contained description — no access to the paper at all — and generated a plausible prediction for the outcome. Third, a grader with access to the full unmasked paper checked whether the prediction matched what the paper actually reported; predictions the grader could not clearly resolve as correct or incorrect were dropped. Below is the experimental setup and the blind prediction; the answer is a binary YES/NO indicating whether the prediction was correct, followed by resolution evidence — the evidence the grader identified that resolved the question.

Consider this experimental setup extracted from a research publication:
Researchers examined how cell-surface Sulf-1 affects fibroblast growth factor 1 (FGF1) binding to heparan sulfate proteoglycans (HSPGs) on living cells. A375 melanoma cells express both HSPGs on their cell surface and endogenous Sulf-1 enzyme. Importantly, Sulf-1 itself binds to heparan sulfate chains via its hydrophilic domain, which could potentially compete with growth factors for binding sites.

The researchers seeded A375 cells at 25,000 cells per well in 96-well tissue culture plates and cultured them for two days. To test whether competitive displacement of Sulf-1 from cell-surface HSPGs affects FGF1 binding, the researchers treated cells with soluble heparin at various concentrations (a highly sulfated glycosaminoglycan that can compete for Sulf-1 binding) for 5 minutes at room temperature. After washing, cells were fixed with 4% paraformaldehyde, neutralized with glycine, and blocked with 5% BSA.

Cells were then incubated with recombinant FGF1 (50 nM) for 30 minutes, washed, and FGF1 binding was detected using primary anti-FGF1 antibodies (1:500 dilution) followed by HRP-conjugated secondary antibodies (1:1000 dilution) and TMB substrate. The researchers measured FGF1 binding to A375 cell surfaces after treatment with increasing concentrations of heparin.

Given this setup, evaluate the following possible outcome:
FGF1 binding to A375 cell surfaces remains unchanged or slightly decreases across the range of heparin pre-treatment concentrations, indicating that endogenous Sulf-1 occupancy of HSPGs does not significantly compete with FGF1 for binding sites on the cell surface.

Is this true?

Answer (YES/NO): NO